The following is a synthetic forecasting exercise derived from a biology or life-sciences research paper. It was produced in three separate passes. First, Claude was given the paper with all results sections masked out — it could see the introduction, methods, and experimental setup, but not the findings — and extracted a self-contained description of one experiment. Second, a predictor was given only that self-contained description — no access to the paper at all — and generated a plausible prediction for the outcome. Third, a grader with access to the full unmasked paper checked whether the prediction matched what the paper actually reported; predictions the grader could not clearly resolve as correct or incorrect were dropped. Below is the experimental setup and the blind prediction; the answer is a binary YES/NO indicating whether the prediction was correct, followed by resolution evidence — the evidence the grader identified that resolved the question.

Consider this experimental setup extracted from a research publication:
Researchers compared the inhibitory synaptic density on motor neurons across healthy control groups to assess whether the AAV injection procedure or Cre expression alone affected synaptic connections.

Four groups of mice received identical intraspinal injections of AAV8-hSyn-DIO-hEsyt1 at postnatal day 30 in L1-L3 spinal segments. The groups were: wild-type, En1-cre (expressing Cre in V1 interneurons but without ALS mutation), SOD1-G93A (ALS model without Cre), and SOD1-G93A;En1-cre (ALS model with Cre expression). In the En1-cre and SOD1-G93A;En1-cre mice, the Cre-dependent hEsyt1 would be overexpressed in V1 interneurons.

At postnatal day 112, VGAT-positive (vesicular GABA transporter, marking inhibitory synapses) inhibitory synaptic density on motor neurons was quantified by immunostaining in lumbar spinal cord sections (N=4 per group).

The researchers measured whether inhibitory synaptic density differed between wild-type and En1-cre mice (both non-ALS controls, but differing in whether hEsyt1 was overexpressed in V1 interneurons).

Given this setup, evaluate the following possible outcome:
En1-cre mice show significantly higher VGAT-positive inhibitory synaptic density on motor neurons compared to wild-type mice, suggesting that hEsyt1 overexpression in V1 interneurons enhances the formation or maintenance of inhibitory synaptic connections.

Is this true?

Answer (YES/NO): NO